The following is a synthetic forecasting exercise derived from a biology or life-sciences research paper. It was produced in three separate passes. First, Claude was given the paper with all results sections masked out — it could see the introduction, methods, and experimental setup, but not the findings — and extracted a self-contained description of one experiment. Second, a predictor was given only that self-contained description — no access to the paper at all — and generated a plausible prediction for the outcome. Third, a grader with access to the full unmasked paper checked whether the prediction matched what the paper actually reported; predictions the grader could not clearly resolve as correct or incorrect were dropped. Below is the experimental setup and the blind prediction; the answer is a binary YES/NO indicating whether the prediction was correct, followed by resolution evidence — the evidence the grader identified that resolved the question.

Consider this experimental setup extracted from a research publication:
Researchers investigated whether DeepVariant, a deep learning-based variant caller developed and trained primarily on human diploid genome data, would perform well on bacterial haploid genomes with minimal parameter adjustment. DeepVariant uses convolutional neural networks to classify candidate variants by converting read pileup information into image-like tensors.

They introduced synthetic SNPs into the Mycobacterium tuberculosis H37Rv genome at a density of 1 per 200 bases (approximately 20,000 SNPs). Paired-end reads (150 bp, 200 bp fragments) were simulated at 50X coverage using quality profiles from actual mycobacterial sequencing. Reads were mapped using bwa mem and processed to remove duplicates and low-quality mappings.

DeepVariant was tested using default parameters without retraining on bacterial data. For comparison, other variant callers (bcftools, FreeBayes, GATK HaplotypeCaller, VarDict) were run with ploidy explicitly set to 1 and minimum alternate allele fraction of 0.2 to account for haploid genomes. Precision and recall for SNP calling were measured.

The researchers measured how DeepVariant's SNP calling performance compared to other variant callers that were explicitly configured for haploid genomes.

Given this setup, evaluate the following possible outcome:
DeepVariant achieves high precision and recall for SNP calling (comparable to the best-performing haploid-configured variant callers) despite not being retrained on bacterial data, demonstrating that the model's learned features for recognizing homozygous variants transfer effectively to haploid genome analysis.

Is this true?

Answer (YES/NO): YES